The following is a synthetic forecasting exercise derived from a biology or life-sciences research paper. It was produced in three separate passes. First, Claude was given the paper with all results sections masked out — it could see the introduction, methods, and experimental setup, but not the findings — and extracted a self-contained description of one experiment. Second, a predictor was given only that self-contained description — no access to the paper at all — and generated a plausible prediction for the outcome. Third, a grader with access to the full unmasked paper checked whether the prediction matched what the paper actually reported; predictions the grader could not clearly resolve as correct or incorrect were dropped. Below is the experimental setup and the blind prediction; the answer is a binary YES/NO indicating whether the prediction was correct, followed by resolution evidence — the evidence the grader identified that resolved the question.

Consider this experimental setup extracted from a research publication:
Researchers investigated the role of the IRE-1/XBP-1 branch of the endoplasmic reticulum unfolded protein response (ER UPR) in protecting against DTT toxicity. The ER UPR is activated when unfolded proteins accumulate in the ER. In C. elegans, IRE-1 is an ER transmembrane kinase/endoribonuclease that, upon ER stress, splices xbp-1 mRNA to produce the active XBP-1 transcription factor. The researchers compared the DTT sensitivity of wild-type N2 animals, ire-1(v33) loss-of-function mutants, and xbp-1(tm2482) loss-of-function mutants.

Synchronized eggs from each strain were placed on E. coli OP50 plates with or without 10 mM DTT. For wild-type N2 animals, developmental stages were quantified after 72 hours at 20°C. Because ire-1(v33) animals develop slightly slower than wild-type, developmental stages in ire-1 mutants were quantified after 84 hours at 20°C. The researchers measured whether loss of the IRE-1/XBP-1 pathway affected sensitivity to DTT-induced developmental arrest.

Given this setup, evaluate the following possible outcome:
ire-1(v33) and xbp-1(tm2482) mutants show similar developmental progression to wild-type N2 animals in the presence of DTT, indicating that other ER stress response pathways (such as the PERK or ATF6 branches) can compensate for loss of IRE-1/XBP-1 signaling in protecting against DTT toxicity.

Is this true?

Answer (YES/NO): NO